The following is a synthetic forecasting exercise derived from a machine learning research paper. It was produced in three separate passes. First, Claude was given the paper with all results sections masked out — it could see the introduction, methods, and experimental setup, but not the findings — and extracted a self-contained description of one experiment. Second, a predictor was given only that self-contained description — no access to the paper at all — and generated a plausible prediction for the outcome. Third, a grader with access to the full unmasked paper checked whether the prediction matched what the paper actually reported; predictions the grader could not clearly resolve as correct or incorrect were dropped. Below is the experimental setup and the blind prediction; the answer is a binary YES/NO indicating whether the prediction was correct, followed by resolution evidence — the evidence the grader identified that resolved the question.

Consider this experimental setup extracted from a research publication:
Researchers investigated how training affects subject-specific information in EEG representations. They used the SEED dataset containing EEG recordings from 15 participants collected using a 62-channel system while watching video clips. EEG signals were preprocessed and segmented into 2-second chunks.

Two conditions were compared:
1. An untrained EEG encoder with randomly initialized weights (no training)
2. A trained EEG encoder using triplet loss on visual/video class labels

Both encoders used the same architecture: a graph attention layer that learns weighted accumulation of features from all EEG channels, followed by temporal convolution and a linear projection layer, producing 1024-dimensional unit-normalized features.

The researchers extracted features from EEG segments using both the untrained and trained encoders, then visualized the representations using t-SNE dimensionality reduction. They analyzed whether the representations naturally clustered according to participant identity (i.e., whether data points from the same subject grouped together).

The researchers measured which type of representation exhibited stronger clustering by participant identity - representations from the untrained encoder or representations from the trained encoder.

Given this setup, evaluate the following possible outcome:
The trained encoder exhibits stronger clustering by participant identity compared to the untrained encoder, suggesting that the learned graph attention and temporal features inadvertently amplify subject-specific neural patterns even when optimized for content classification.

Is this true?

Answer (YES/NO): NO